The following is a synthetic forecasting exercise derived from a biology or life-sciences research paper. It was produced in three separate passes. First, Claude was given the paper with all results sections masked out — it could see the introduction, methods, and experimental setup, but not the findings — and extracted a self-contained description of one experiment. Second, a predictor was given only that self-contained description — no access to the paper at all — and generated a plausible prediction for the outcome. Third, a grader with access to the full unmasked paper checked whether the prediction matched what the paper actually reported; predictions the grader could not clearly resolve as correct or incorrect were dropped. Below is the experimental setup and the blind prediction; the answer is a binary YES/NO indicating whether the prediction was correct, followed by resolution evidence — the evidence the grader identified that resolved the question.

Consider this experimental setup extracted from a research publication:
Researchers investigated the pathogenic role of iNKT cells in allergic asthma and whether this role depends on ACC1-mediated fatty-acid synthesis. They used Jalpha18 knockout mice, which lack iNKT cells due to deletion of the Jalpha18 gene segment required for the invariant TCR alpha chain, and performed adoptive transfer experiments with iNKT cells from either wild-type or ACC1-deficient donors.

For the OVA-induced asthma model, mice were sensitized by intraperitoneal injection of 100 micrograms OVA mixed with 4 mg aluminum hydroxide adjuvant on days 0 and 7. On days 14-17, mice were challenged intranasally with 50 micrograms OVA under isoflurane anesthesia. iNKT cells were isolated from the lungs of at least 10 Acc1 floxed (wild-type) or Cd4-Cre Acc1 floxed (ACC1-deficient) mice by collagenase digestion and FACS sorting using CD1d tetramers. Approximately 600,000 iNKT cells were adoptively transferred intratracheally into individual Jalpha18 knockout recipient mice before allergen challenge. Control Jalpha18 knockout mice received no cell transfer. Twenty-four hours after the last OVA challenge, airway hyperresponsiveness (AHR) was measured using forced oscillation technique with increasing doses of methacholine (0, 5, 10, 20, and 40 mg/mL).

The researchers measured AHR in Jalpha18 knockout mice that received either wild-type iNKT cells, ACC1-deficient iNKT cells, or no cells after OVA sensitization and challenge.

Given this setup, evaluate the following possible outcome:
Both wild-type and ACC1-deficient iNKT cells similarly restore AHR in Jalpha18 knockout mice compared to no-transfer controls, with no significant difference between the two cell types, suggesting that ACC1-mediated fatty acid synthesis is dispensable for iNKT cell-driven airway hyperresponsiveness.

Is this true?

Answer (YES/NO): NO